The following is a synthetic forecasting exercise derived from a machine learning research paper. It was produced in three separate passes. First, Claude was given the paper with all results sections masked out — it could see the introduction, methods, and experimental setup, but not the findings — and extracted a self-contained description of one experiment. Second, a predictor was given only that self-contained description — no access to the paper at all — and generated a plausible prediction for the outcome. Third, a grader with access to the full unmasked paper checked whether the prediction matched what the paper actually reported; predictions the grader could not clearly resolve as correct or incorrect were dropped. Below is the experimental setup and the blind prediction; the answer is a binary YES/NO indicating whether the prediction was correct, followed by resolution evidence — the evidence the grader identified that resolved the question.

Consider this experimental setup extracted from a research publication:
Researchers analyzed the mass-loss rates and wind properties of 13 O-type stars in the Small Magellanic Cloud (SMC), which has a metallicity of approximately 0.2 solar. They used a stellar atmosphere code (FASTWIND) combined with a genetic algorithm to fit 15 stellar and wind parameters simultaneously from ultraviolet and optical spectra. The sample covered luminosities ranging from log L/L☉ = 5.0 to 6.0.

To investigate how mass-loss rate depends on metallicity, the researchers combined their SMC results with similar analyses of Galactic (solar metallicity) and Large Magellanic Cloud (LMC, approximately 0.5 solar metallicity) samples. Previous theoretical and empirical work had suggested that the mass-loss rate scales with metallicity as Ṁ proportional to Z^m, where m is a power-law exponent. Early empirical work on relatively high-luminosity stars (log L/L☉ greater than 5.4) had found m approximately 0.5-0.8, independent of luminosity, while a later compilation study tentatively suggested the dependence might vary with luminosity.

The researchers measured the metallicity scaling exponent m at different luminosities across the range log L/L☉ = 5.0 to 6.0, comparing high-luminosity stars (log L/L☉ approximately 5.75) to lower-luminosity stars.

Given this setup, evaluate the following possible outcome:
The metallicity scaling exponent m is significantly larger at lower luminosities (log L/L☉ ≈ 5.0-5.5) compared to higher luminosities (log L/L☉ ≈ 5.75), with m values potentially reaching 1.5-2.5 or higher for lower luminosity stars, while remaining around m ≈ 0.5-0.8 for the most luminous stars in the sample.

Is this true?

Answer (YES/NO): NO